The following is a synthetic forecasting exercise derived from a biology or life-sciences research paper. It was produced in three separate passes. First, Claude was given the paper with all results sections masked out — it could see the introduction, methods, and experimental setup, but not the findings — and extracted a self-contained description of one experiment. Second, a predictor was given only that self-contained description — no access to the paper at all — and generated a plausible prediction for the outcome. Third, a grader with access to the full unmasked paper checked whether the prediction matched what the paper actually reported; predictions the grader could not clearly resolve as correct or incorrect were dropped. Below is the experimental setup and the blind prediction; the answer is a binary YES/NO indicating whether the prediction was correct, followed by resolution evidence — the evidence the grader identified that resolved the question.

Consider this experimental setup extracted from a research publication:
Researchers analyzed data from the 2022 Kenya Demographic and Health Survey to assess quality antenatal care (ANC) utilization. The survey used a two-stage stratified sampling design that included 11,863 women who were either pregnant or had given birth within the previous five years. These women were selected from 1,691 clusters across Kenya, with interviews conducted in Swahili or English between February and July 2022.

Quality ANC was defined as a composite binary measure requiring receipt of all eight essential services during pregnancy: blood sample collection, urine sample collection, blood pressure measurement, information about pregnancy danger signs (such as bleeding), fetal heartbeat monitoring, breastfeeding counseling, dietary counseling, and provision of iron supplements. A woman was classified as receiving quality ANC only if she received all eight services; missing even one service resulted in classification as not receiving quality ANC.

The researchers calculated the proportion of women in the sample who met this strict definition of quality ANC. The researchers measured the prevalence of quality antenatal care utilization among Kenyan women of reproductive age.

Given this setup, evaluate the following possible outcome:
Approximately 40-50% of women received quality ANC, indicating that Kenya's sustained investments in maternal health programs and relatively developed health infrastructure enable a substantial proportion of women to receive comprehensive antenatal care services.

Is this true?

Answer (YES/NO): NO